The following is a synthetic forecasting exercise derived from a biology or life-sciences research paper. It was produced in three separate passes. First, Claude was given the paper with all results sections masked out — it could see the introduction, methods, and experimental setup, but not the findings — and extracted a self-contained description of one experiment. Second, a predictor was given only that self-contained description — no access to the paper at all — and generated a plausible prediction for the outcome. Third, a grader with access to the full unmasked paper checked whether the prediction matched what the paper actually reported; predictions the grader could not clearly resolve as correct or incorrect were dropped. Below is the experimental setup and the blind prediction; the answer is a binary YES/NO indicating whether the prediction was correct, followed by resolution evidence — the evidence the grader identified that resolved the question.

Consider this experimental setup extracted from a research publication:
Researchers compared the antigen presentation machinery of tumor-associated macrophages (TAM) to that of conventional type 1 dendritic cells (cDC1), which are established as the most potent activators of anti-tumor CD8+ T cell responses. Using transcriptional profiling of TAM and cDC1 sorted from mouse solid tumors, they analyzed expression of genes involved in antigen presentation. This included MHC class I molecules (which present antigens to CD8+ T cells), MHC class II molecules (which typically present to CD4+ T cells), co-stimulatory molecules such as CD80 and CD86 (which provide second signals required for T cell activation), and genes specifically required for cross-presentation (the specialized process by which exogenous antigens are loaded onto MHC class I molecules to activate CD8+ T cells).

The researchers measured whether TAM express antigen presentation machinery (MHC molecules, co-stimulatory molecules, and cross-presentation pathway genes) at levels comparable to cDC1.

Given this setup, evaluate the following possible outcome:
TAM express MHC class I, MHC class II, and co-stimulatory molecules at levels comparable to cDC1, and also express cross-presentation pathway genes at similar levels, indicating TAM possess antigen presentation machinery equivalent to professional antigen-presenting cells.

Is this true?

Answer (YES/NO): YES